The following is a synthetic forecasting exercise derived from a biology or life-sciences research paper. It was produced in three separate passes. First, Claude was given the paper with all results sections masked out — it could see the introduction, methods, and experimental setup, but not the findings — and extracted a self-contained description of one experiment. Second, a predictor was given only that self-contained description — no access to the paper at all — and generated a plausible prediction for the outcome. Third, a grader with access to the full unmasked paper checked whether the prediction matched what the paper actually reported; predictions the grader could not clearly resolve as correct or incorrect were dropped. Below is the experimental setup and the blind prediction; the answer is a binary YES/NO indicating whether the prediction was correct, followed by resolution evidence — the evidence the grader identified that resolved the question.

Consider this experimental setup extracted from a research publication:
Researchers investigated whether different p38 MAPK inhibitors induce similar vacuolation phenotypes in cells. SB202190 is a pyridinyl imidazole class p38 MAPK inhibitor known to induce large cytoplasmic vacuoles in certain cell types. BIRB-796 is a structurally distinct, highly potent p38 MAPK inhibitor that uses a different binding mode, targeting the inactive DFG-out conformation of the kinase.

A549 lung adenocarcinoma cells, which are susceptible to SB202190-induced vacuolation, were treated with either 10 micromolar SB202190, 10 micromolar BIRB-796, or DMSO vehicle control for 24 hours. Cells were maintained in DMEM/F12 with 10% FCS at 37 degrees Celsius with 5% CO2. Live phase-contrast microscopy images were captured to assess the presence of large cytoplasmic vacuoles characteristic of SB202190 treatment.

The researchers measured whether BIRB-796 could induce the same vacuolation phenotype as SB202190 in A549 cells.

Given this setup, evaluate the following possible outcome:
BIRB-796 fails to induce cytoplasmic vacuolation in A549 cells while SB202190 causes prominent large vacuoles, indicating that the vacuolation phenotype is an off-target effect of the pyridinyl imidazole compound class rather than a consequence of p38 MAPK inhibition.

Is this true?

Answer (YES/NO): YES